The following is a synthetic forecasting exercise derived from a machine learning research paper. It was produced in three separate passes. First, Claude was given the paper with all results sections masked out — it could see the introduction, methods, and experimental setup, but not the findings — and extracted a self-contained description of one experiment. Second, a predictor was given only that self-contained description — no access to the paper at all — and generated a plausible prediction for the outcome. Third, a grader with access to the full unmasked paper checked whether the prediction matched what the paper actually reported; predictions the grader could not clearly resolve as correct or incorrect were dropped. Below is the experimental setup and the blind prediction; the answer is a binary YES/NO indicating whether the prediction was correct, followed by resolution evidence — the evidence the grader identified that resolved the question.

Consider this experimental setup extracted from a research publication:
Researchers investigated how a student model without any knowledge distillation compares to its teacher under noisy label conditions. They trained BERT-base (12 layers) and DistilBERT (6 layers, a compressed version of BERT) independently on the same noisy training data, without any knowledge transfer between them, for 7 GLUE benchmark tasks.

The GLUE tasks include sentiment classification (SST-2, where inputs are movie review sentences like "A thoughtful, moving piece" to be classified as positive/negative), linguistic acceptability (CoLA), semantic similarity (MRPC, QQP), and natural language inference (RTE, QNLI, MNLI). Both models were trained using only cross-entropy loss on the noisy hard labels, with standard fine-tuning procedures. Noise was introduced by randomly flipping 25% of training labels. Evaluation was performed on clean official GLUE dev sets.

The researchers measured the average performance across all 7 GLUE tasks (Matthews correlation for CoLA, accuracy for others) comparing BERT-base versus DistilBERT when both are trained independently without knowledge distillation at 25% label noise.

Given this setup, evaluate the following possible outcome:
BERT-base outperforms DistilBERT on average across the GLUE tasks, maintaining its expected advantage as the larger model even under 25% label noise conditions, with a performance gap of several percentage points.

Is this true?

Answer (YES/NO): NO